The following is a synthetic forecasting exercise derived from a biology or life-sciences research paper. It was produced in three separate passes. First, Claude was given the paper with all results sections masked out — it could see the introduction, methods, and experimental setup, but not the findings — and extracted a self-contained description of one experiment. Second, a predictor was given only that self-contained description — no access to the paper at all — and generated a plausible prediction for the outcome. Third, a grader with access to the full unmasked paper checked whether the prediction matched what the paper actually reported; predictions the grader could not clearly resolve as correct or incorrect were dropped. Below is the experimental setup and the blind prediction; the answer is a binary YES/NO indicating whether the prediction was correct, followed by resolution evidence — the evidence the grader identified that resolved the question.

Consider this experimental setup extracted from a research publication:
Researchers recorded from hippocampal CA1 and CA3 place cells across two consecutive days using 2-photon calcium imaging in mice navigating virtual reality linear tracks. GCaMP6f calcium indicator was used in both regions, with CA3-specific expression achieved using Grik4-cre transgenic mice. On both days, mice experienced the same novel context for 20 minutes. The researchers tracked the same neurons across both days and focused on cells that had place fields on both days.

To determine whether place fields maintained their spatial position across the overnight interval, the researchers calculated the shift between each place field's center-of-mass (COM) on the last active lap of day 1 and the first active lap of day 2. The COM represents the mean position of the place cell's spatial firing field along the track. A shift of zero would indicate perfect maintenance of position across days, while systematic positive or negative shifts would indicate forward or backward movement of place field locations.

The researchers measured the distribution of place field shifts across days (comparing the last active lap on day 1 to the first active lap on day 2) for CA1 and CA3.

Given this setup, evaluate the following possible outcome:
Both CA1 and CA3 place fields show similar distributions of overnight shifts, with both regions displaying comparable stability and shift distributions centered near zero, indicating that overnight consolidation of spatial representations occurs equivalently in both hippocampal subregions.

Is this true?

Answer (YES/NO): NO